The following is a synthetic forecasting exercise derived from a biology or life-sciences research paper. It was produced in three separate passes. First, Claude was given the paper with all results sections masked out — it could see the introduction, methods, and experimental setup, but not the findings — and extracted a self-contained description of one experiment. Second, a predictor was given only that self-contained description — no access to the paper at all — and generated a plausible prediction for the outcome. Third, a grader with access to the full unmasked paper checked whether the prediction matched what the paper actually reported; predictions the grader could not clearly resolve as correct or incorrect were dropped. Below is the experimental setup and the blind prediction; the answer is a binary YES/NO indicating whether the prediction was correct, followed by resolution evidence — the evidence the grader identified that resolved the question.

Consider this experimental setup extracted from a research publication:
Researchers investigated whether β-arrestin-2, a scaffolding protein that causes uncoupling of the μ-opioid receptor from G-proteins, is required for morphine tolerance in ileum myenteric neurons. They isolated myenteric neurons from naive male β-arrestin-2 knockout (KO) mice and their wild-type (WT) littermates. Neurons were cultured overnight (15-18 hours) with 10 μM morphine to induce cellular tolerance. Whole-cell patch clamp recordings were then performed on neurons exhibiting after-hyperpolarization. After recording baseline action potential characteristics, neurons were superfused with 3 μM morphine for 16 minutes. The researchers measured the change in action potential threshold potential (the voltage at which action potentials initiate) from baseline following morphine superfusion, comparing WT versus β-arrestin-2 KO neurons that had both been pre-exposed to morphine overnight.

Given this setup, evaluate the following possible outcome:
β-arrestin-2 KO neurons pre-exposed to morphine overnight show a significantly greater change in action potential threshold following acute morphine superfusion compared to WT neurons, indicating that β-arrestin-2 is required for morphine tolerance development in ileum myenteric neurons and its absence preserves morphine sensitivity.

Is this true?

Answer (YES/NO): NO